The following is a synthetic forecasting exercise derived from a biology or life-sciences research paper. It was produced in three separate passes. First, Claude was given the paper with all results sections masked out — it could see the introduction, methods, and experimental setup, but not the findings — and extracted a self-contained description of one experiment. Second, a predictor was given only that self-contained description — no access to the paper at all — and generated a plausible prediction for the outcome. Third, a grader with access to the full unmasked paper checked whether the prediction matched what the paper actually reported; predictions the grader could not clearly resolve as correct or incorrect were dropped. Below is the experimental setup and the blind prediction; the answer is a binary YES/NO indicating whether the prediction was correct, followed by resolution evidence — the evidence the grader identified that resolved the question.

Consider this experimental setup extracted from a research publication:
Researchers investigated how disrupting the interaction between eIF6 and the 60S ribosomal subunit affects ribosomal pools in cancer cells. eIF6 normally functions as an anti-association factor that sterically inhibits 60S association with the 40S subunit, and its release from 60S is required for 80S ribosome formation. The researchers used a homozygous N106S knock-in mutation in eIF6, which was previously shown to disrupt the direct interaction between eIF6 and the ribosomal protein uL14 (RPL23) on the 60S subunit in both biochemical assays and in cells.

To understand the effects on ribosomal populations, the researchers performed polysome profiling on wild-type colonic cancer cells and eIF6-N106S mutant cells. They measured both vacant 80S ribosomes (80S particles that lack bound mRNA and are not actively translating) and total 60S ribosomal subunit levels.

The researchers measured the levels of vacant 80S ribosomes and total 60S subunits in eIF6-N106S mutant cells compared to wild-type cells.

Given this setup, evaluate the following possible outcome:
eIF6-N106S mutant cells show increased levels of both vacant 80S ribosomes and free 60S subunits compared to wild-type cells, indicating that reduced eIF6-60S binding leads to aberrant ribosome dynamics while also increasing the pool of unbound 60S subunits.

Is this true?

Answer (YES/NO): NO